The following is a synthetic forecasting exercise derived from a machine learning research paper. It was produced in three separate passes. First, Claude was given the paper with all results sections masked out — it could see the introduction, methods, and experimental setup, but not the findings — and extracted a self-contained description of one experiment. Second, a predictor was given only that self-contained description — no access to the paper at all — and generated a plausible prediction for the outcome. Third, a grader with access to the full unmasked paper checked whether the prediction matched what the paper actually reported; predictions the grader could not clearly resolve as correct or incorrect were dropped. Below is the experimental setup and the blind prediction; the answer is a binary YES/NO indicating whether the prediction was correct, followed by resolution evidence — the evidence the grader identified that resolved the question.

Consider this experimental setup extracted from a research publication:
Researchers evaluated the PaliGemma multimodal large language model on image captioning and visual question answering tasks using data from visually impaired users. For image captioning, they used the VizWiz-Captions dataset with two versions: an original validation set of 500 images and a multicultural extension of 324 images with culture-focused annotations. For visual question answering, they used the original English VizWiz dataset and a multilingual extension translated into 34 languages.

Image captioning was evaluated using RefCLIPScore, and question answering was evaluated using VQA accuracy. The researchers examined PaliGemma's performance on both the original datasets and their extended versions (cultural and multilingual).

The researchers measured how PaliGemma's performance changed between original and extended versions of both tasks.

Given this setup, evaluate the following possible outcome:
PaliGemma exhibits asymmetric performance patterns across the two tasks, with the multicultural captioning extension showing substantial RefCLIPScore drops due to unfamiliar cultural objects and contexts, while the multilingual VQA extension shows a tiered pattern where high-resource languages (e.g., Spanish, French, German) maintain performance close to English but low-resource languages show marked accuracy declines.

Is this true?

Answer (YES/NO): NO